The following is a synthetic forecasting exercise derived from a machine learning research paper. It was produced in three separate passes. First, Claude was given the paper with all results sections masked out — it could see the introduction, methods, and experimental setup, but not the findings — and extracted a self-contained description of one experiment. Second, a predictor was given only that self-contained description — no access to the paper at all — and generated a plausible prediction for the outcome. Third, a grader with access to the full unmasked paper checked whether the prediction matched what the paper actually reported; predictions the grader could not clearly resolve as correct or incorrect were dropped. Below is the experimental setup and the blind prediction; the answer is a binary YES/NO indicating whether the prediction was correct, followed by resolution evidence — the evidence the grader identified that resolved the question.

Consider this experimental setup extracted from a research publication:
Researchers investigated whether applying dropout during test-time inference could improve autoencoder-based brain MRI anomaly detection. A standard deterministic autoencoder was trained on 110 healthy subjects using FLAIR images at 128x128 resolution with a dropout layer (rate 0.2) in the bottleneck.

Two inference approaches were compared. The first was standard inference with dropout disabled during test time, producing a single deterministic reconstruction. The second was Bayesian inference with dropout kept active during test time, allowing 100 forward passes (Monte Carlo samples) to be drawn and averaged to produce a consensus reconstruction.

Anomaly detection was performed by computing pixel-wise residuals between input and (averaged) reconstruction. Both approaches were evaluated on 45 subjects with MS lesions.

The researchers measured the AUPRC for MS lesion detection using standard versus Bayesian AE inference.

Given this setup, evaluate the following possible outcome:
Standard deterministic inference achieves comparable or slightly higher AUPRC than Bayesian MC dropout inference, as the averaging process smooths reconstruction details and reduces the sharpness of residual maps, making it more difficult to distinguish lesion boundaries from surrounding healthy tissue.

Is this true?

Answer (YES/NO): YES